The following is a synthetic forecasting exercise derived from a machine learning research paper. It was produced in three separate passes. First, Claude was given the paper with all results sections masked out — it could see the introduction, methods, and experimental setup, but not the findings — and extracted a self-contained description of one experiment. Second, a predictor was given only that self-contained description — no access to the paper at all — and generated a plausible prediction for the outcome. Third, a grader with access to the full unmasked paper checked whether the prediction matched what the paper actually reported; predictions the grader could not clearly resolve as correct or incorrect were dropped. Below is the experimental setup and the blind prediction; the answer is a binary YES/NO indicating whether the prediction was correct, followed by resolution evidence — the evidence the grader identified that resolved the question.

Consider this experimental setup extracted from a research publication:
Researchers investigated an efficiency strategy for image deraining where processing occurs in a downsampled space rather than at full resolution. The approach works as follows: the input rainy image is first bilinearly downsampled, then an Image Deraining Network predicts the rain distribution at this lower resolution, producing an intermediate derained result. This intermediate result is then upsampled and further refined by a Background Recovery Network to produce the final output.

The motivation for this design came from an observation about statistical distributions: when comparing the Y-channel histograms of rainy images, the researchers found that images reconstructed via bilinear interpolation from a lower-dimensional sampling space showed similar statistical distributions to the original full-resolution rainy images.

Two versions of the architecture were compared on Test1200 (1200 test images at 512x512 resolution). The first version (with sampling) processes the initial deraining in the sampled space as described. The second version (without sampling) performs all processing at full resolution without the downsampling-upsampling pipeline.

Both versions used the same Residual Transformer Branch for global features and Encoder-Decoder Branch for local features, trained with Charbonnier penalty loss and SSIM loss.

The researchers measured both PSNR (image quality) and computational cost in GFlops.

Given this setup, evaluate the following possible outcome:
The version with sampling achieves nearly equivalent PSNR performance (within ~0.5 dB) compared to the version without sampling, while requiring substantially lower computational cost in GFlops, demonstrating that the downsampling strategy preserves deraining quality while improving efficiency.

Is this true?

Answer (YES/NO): NO